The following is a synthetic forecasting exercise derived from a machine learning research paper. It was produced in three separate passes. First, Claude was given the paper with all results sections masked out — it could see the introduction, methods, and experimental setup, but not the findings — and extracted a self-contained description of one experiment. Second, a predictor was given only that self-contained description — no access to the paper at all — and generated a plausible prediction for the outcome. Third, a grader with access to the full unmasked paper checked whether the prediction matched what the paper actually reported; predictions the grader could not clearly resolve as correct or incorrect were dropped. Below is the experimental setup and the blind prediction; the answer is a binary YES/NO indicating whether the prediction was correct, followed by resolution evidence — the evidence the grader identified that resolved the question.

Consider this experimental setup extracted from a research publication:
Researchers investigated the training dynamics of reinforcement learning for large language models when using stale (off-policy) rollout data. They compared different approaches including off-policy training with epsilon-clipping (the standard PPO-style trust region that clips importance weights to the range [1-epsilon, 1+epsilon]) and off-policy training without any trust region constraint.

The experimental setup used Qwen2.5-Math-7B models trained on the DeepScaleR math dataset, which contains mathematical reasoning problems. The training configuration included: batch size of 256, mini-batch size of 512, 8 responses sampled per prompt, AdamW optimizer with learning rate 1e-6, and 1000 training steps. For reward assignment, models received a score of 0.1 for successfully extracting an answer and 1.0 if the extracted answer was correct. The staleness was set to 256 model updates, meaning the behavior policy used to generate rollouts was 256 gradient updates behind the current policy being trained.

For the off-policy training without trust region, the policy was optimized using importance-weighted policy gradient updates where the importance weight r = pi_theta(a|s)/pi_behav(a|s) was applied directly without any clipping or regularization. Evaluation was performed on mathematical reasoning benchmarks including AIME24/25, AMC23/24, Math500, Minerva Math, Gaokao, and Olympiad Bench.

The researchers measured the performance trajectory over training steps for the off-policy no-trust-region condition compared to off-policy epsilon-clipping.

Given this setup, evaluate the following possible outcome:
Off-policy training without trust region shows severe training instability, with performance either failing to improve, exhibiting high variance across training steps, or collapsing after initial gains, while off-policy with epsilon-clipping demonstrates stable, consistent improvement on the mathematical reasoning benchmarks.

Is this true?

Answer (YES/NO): NO